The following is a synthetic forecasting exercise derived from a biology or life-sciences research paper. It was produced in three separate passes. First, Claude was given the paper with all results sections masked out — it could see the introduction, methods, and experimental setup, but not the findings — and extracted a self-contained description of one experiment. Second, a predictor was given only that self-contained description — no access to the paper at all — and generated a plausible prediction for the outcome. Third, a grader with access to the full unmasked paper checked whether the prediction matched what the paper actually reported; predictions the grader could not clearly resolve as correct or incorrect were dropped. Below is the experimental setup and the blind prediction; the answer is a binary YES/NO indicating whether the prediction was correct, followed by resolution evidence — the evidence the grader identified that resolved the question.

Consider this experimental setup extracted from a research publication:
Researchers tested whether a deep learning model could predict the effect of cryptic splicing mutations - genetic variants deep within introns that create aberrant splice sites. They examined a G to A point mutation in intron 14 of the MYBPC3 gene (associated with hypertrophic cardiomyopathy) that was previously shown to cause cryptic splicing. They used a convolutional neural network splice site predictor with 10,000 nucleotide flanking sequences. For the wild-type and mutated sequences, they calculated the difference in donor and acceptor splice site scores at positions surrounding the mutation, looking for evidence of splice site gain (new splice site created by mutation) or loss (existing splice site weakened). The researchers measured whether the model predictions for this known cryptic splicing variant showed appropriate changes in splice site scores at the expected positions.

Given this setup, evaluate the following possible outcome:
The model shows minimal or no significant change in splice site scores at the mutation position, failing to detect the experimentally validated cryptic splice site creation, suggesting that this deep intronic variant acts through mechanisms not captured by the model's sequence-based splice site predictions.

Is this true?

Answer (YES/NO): NO